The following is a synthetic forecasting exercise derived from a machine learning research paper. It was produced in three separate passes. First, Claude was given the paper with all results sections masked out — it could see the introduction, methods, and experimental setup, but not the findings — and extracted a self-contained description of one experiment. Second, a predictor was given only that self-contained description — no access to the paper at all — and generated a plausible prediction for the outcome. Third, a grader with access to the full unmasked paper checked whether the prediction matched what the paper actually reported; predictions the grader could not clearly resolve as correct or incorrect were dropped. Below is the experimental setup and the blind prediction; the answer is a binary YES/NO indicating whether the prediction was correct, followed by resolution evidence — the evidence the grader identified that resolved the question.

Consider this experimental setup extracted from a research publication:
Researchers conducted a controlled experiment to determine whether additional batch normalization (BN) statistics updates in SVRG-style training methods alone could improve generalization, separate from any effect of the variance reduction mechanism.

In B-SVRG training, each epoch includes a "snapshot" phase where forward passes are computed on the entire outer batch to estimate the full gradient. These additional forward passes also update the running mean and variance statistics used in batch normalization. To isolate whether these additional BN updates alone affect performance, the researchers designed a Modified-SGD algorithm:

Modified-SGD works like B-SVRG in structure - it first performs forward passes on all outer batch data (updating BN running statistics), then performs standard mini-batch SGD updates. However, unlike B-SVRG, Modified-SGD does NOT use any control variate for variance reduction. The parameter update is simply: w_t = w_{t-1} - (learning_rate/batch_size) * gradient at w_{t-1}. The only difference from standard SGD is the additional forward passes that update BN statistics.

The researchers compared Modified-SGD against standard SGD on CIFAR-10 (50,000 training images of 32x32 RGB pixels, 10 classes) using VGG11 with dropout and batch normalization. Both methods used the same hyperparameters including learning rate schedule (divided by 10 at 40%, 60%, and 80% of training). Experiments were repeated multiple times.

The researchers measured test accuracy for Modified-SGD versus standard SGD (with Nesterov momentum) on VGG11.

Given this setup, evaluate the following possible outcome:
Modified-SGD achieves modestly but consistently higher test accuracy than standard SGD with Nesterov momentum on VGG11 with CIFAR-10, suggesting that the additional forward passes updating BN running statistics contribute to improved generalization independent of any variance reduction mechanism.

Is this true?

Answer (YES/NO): NO